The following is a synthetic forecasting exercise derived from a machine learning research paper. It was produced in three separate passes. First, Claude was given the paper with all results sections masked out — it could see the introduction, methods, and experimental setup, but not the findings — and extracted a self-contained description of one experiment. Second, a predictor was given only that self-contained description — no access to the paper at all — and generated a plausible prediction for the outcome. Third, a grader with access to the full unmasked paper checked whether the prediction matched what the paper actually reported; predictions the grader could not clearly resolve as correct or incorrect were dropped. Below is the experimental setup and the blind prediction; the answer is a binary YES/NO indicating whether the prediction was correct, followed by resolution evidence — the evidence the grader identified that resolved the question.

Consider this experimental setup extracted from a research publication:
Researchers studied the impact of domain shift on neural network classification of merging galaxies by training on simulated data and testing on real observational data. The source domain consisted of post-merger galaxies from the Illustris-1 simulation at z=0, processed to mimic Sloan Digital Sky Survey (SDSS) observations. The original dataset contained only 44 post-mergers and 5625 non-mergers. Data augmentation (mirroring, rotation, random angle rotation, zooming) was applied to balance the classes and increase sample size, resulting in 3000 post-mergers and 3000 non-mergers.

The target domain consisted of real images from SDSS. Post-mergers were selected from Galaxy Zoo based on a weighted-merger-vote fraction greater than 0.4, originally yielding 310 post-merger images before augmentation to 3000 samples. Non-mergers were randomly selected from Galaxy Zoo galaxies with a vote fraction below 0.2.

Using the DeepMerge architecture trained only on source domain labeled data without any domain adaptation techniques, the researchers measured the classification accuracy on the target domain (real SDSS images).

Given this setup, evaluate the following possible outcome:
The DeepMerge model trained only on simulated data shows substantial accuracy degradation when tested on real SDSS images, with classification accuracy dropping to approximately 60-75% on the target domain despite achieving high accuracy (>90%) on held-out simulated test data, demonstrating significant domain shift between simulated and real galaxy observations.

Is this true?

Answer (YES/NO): NO